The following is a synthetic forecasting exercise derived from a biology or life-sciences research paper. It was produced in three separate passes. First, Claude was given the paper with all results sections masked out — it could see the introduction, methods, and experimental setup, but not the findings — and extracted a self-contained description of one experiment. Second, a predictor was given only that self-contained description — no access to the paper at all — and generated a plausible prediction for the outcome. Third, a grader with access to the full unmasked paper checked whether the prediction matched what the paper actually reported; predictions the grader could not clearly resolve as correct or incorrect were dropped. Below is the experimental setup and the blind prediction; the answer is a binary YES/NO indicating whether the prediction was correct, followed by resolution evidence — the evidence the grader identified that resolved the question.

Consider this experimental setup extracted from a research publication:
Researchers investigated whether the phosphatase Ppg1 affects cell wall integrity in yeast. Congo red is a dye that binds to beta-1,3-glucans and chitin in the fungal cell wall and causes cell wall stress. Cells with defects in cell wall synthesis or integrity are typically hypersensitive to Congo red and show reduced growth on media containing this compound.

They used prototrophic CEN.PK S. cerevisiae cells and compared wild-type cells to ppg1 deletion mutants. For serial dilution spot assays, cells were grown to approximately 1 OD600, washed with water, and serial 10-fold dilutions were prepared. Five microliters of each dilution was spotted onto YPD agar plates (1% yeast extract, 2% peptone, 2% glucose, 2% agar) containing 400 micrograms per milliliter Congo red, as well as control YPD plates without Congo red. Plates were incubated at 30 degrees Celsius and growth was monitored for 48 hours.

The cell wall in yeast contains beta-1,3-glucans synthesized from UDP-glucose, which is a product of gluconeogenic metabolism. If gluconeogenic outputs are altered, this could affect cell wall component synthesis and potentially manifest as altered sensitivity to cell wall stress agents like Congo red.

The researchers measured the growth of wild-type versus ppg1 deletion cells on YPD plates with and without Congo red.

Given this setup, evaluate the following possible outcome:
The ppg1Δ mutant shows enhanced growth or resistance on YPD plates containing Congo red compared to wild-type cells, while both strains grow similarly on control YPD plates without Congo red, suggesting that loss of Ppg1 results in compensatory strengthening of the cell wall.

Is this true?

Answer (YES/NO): NO